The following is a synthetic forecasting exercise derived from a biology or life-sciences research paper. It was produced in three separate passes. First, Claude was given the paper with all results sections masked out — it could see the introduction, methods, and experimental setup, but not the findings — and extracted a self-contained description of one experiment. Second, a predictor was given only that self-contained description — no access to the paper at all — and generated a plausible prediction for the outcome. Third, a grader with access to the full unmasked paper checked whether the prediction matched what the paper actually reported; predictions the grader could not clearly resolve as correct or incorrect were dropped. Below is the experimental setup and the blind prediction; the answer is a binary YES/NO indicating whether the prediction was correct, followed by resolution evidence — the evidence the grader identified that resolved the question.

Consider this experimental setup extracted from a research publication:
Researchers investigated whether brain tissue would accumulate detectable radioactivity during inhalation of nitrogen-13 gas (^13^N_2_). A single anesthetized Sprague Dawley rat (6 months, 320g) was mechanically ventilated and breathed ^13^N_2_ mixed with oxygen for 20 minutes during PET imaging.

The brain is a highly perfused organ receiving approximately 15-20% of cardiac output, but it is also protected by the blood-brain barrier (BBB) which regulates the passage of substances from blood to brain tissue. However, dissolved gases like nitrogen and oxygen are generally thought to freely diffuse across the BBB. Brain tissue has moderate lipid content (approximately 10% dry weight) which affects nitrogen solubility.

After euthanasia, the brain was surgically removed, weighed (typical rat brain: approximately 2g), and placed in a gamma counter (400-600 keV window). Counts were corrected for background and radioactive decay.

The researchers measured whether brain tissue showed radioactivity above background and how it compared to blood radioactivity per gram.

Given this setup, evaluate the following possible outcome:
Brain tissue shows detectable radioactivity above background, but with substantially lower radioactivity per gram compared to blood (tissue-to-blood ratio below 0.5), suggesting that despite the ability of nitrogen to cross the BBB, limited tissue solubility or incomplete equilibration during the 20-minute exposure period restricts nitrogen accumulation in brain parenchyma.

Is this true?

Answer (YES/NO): NO